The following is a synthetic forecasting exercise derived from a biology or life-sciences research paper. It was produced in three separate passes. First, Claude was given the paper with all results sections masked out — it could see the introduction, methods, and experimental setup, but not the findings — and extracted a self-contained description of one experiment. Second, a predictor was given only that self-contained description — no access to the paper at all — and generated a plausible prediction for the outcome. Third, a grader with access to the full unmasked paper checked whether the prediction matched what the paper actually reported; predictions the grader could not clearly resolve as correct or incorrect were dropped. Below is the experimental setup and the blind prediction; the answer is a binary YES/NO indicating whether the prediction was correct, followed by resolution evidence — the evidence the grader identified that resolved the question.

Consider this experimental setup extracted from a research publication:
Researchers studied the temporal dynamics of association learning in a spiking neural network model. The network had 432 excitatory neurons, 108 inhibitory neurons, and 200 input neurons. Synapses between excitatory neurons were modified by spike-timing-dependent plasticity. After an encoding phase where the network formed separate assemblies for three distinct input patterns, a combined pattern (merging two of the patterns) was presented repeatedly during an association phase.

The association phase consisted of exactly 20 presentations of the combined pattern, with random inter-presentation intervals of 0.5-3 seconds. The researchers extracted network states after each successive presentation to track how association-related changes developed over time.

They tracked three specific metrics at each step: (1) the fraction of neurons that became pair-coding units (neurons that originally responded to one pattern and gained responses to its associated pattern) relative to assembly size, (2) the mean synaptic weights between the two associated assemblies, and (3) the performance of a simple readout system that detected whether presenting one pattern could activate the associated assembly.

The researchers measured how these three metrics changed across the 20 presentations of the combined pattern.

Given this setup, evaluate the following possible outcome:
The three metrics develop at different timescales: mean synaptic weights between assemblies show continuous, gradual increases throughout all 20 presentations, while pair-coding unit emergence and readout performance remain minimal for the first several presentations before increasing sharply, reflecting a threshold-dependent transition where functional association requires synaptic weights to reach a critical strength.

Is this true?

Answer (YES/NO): NO